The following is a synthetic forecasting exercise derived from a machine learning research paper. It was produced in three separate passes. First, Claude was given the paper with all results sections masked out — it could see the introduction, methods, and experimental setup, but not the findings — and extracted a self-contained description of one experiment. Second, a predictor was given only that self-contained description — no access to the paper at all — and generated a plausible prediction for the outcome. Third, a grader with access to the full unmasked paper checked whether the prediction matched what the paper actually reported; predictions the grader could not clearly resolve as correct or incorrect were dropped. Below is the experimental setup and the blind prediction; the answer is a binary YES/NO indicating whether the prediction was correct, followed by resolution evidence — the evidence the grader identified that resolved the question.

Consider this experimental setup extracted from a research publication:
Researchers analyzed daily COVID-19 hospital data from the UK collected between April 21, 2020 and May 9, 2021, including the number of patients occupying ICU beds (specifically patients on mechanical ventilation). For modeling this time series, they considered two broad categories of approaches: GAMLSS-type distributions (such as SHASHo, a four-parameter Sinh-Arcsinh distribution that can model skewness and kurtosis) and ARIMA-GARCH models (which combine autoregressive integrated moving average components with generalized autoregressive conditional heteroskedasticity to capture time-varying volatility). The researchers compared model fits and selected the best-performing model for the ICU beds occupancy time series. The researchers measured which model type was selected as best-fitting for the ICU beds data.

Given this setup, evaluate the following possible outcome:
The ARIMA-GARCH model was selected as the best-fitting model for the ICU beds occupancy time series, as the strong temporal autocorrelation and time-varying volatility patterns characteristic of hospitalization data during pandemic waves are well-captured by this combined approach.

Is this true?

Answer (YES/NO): NO